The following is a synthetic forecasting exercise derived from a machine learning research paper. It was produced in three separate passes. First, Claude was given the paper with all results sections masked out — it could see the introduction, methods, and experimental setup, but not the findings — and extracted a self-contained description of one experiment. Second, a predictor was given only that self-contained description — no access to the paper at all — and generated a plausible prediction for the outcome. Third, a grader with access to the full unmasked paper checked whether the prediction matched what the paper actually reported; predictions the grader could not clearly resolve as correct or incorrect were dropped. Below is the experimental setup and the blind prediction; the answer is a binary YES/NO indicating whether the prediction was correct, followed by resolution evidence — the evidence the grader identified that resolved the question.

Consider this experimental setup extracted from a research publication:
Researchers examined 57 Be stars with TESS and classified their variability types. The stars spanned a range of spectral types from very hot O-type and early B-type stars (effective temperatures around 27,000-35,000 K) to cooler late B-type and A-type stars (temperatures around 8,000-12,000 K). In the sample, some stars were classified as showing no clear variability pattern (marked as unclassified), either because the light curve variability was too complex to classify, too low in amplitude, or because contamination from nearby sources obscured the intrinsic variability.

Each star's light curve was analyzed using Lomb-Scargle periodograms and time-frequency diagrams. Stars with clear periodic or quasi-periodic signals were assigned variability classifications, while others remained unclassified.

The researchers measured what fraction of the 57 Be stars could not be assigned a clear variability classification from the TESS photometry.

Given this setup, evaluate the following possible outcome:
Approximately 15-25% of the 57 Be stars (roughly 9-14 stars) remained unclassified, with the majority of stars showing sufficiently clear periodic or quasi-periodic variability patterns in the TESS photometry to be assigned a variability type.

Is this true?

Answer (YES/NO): NO